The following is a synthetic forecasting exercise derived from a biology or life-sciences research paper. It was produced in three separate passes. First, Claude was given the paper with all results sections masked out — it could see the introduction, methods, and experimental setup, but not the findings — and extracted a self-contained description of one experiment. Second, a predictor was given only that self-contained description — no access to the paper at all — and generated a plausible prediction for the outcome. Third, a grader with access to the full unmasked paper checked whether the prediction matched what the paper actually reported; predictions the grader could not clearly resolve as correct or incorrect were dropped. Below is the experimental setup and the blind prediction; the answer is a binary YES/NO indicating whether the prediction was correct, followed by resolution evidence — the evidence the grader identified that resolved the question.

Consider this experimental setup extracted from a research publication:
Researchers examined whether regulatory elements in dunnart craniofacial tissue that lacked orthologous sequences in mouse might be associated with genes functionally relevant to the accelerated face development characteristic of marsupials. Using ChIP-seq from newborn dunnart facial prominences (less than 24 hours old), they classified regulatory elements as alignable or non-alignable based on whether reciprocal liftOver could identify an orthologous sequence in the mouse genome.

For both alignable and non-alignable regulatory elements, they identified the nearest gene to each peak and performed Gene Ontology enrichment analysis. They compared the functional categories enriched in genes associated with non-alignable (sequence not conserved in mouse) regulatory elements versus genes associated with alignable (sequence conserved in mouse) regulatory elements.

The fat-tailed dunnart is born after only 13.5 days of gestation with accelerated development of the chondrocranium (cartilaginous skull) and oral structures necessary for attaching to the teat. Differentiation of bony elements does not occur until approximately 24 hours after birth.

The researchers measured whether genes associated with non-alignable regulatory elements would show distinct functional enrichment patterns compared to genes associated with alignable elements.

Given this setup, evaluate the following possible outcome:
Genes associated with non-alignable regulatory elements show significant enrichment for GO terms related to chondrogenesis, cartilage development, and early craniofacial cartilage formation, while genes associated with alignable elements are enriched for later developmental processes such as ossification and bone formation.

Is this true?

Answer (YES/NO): NO